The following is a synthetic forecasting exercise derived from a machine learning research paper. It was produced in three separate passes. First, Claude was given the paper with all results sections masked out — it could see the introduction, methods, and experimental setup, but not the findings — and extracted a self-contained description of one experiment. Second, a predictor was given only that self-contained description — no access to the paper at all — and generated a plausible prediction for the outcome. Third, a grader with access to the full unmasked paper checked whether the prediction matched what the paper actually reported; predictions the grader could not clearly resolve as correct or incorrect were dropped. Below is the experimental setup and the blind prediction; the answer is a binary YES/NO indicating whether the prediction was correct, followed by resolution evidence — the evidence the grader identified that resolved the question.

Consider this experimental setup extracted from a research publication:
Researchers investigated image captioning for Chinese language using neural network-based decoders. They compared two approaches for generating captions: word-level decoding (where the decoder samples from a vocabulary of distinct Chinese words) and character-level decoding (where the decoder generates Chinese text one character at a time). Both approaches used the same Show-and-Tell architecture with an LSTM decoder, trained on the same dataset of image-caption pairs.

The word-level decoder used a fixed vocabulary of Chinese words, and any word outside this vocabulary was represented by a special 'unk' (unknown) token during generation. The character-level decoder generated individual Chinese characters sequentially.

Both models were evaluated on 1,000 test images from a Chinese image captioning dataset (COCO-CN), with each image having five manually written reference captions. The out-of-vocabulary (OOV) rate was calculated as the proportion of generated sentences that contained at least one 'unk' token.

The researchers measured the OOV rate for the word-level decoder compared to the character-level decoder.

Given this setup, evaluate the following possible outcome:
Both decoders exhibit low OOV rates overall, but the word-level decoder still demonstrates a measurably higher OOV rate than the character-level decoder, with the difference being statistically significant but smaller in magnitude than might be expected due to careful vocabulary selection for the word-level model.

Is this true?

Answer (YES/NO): NO